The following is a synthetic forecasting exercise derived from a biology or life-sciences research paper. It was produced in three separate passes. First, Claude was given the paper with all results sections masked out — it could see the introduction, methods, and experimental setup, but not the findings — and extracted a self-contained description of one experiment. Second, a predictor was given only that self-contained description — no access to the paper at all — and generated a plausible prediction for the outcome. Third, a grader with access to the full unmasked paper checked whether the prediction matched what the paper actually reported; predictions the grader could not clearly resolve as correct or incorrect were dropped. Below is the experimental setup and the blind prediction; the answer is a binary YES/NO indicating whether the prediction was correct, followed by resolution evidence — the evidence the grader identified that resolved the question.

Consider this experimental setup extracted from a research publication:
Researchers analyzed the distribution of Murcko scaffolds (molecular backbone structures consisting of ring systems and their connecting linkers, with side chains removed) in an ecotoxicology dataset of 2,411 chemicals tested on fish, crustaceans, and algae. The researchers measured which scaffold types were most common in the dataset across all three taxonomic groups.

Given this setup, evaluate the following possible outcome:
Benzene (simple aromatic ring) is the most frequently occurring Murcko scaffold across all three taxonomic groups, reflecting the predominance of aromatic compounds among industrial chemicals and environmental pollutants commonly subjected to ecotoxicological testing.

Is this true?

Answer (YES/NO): YES